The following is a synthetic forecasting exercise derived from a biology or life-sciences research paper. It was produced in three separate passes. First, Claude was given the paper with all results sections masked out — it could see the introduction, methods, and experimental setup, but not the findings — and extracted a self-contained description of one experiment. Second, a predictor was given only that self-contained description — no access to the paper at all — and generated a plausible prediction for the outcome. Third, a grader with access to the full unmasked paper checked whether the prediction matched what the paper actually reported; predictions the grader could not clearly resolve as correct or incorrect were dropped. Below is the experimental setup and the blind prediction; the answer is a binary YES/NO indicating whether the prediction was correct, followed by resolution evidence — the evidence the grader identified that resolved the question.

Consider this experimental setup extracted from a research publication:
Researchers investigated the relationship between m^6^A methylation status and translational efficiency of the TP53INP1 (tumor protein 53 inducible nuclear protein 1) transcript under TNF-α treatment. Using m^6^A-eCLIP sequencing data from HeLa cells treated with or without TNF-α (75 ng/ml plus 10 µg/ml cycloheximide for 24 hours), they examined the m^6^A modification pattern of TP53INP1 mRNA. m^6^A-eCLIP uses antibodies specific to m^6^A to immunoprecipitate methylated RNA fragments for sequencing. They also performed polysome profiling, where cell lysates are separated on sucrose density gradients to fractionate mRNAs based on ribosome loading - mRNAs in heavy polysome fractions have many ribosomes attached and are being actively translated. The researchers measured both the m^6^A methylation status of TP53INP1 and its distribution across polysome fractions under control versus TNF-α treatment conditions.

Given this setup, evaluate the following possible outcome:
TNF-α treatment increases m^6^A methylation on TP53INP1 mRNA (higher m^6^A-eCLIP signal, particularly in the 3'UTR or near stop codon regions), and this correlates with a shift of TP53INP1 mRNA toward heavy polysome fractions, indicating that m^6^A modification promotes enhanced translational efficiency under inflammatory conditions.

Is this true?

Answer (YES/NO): NO